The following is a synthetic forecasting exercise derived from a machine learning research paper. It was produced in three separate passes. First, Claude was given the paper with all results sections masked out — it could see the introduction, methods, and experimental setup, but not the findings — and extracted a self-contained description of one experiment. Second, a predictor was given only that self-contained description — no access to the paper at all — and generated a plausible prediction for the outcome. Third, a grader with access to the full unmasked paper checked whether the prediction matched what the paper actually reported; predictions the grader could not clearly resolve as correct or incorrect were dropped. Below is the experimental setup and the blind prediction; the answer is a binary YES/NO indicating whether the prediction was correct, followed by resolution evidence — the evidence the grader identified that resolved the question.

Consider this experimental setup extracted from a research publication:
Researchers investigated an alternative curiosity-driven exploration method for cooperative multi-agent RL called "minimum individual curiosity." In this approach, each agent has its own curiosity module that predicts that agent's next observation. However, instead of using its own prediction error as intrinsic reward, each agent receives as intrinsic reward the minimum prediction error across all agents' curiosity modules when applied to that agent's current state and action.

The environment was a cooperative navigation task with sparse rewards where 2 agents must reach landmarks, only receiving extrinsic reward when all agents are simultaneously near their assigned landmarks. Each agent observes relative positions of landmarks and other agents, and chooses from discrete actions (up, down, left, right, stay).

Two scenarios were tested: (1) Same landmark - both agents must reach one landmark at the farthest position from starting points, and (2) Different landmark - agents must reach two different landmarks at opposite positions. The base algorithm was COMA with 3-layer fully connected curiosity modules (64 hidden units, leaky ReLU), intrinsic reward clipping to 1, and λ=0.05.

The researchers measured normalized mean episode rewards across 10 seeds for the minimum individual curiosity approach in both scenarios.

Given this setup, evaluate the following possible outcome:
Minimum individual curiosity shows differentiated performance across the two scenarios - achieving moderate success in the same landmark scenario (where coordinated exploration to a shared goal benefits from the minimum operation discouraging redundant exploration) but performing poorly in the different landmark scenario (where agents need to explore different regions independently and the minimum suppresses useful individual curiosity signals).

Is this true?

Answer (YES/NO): NO